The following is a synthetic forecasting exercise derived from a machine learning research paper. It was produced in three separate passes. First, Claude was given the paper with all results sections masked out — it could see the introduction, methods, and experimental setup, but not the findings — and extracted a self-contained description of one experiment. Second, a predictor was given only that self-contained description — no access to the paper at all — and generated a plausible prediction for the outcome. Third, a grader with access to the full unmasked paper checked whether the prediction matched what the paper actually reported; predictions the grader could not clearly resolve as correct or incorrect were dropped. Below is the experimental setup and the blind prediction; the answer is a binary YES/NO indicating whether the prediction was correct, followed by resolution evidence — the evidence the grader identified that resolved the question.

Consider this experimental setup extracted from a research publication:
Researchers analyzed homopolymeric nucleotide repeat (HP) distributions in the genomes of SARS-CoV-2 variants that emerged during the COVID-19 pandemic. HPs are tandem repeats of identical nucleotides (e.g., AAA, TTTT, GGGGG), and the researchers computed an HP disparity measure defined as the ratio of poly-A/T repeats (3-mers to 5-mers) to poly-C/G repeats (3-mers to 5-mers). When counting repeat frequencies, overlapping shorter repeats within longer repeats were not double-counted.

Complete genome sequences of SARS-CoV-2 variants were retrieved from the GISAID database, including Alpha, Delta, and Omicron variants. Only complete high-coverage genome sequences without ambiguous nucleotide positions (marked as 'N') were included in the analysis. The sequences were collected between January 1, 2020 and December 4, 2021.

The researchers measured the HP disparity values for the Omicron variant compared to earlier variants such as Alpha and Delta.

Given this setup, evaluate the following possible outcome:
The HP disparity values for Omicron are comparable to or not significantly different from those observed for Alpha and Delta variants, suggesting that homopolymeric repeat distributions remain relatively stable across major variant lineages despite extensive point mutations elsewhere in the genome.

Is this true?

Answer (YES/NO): NO